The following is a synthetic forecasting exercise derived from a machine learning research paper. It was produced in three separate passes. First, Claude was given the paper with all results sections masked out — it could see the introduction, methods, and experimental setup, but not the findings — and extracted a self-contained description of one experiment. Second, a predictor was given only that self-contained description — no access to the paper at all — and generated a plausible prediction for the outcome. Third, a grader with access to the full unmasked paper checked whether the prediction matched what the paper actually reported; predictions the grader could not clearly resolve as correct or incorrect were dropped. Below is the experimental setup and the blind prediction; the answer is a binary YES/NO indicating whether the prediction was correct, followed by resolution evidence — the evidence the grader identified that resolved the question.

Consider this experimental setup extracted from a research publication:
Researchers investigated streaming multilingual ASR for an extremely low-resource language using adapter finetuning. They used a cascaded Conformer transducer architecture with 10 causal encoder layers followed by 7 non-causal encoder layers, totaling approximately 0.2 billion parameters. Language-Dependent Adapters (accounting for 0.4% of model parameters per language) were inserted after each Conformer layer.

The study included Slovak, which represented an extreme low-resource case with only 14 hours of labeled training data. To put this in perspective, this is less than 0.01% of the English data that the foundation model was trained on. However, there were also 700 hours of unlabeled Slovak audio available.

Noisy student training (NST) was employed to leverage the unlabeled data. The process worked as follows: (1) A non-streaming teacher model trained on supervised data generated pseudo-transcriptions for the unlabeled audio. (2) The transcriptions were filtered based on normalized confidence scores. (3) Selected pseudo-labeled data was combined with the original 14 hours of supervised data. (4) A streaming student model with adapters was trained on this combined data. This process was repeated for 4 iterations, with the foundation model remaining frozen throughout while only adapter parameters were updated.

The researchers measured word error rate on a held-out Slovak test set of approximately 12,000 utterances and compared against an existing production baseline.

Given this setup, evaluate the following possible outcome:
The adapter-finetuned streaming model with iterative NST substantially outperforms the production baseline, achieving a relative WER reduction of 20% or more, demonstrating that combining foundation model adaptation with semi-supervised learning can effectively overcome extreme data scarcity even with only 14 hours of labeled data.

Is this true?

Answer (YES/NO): YES